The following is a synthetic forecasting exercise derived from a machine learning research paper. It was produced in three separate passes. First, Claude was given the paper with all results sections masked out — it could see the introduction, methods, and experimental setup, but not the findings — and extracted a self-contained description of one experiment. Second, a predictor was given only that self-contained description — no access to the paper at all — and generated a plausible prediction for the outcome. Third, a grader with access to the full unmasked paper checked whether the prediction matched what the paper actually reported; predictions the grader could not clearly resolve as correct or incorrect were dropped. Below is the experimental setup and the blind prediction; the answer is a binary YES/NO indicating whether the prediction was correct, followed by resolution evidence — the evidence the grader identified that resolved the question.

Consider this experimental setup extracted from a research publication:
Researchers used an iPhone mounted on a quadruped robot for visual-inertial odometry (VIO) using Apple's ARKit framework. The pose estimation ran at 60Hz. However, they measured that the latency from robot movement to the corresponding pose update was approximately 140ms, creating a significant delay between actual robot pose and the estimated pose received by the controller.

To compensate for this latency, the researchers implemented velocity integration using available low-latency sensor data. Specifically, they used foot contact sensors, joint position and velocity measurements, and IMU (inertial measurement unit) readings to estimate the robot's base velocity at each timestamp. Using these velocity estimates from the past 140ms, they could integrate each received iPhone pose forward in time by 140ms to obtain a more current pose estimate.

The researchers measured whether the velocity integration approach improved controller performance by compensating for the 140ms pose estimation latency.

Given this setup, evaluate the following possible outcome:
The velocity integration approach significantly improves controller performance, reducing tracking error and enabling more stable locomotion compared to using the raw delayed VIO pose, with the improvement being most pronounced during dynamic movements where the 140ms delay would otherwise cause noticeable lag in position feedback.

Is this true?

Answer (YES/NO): NO